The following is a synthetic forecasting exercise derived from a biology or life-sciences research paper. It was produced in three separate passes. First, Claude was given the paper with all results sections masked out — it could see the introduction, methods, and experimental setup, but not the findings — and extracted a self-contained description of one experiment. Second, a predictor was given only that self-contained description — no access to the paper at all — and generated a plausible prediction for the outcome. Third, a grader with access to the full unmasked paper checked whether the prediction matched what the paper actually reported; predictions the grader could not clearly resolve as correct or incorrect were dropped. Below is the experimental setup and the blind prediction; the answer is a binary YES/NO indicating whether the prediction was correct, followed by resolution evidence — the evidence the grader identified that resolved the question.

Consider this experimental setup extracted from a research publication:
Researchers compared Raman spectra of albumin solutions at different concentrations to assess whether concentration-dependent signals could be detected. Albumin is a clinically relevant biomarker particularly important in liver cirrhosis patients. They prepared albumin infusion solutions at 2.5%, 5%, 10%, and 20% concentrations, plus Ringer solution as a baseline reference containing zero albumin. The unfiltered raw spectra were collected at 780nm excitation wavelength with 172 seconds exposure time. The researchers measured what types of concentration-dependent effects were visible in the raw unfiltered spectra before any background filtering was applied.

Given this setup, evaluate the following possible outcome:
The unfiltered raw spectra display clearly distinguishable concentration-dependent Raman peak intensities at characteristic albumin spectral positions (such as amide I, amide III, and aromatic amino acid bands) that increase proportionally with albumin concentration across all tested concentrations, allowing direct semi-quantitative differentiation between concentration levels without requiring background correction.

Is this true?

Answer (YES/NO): NO